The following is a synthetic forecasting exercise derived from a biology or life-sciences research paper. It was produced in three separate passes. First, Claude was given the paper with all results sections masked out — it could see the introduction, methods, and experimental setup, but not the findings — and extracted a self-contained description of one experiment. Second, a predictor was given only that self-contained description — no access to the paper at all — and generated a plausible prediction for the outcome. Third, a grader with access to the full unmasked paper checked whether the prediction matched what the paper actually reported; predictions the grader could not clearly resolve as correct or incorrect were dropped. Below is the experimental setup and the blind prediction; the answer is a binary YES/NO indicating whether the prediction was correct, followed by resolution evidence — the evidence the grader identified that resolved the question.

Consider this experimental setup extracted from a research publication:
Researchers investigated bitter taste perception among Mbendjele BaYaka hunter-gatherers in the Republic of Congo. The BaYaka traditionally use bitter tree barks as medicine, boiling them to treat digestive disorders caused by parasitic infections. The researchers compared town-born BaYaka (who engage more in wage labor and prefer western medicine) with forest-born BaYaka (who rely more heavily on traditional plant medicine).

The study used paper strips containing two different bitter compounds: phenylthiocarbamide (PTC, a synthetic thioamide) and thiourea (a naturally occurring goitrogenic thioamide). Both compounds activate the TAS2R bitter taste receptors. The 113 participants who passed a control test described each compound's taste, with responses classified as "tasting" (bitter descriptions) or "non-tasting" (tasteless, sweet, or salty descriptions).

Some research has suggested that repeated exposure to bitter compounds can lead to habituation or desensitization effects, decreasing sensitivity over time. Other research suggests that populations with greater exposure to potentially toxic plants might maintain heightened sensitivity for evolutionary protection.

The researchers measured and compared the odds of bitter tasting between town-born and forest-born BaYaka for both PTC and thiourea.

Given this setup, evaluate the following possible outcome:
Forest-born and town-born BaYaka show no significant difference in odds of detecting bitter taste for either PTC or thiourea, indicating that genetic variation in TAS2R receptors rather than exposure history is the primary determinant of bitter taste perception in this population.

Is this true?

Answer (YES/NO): NO